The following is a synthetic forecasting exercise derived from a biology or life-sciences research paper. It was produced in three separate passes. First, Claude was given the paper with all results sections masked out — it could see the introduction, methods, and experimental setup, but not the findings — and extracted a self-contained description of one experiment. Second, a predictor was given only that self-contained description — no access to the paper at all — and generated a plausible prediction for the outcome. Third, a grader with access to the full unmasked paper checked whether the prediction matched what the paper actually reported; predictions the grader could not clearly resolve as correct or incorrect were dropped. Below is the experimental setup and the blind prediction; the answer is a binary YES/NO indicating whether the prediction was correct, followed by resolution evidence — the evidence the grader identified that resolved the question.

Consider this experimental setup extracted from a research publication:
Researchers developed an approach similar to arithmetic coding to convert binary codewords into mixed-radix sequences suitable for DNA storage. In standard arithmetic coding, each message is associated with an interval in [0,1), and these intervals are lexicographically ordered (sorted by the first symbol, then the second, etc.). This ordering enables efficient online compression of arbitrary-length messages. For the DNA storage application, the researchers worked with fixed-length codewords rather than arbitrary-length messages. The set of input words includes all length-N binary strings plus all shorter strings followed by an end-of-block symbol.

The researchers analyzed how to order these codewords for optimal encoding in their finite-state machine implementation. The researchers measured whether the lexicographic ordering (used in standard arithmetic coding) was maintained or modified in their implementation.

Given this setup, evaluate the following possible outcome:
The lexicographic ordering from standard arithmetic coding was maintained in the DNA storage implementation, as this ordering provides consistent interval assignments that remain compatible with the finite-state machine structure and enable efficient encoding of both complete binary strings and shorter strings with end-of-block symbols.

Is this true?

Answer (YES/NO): NO